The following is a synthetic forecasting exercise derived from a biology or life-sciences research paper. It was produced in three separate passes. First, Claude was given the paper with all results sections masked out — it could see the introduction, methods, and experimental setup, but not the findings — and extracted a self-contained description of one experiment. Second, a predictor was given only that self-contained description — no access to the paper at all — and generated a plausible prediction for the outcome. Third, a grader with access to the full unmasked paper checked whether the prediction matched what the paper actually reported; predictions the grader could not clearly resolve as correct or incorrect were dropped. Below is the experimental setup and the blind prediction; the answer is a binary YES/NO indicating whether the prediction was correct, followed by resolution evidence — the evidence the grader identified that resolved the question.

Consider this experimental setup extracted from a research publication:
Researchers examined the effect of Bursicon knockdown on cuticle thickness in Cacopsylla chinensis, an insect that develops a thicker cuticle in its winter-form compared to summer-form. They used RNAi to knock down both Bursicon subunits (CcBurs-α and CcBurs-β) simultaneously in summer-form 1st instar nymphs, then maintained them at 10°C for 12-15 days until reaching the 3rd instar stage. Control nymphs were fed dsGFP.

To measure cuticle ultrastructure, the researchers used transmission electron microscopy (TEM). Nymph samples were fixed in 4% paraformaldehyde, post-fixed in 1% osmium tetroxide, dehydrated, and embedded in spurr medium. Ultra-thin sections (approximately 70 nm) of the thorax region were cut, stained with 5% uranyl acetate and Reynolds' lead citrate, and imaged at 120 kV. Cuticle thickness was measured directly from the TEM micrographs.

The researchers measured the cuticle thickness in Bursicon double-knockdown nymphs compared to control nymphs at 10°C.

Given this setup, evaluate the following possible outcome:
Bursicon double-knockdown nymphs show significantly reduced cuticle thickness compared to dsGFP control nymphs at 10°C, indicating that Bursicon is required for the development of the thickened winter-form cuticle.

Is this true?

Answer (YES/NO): YES